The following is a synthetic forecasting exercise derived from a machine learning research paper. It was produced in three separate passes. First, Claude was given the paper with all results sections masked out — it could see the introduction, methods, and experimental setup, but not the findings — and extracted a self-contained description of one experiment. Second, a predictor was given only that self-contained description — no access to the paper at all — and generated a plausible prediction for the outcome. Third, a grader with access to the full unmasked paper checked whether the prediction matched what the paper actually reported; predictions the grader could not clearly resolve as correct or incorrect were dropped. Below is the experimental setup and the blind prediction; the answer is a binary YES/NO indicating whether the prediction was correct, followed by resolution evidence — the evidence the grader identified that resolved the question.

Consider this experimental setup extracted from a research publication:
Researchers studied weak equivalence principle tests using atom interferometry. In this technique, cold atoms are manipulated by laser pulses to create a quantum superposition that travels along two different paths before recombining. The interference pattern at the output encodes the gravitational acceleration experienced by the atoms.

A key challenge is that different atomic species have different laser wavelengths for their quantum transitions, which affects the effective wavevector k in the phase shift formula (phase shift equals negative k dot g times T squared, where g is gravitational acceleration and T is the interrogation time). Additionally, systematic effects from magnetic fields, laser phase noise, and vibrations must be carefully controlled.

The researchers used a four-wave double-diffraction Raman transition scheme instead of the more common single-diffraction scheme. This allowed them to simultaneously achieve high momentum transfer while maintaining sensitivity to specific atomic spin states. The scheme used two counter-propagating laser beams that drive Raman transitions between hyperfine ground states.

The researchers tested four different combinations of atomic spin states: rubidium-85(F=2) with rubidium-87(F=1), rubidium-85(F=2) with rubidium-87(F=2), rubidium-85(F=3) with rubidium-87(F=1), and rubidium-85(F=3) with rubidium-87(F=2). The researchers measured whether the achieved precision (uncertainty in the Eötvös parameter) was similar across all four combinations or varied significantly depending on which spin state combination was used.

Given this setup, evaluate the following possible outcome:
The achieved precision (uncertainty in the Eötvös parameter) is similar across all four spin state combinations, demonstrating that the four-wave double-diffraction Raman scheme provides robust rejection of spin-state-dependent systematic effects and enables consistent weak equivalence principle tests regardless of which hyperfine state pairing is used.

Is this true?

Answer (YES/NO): YES